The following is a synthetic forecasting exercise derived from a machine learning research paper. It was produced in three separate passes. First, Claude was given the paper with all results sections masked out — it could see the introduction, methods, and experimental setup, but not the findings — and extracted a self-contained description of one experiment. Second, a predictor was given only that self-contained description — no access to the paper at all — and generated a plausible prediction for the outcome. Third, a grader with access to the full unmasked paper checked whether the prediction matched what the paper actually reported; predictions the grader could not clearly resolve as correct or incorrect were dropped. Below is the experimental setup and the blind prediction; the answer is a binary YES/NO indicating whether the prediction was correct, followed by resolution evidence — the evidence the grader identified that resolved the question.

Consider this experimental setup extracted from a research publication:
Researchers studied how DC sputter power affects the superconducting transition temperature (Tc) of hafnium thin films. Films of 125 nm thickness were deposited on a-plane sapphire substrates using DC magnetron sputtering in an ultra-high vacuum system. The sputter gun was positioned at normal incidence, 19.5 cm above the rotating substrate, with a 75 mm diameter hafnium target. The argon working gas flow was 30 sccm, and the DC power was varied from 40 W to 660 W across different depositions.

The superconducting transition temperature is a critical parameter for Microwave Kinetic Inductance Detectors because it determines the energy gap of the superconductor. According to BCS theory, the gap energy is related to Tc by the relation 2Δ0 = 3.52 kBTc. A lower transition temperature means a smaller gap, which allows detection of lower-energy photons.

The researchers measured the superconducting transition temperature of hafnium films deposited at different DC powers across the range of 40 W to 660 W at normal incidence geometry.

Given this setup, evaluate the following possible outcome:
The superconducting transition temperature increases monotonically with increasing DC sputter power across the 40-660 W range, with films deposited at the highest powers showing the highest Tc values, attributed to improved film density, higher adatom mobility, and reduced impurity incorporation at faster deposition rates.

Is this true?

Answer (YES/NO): NO